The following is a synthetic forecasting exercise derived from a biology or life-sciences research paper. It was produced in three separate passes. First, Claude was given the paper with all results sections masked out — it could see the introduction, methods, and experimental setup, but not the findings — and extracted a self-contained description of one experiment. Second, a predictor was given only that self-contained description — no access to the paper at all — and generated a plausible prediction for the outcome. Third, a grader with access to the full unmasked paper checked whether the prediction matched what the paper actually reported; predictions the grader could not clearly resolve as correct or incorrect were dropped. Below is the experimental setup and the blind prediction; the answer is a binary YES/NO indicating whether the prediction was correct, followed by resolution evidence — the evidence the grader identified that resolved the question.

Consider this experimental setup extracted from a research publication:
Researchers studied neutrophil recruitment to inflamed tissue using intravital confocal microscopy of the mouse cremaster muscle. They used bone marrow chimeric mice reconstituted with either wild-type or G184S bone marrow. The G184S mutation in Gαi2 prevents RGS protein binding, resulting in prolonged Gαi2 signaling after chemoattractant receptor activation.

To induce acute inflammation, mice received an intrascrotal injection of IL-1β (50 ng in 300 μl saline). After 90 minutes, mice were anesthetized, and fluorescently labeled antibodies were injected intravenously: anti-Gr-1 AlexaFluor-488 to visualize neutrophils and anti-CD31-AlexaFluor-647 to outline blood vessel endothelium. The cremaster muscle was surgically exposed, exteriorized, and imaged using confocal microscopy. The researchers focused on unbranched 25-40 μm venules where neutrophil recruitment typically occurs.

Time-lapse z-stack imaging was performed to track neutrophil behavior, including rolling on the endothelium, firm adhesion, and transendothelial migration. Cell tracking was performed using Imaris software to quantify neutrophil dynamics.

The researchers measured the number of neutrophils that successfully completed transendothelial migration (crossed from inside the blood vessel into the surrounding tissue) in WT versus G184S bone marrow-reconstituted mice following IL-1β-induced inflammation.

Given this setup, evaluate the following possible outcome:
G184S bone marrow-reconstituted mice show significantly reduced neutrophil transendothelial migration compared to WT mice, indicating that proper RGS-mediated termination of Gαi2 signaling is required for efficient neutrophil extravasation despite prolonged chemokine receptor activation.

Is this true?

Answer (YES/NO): YES